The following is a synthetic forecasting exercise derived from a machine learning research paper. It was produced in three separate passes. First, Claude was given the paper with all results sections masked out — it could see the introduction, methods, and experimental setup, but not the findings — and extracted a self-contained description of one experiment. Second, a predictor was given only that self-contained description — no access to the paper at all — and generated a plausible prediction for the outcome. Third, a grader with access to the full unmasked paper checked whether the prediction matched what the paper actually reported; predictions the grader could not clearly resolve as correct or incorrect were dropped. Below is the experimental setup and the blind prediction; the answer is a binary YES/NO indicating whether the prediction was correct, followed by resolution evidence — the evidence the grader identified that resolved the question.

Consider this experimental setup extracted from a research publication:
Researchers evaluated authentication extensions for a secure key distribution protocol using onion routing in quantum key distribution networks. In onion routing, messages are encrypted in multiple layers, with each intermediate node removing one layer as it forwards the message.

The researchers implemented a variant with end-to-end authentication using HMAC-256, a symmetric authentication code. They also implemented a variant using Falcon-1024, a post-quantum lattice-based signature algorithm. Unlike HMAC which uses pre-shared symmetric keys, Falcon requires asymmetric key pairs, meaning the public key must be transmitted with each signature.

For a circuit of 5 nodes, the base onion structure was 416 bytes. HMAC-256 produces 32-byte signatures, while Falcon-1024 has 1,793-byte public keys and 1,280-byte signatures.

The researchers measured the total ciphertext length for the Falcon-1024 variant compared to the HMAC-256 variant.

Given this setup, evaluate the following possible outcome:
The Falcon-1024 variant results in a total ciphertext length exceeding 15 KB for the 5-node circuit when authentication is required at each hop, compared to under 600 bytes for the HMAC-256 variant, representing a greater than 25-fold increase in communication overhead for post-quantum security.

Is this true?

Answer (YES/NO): NO